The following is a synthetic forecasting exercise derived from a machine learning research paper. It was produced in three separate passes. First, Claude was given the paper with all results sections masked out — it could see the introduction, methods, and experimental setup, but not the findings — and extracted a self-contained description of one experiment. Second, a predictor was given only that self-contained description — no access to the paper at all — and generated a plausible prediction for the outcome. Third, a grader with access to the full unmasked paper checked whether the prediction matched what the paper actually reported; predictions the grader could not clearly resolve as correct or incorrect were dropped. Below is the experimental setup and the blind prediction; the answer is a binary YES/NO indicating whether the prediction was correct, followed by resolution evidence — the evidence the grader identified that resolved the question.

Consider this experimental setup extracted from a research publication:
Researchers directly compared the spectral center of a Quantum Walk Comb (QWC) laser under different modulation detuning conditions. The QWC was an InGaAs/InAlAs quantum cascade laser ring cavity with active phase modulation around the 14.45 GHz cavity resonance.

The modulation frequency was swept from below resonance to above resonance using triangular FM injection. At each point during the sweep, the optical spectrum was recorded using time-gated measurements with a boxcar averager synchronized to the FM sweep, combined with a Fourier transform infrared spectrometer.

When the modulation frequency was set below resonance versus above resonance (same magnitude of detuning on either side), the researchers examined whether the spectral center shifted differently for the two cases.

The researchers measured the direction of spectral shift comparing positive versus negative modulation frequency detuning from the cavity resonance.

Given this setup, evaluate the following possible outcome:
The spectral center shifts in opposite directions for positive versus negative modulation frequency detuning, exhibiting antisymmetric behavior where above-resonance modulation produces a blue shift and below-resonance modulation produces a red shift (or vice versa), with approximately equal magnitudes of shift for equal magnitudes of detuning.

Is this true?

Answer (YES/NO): NO